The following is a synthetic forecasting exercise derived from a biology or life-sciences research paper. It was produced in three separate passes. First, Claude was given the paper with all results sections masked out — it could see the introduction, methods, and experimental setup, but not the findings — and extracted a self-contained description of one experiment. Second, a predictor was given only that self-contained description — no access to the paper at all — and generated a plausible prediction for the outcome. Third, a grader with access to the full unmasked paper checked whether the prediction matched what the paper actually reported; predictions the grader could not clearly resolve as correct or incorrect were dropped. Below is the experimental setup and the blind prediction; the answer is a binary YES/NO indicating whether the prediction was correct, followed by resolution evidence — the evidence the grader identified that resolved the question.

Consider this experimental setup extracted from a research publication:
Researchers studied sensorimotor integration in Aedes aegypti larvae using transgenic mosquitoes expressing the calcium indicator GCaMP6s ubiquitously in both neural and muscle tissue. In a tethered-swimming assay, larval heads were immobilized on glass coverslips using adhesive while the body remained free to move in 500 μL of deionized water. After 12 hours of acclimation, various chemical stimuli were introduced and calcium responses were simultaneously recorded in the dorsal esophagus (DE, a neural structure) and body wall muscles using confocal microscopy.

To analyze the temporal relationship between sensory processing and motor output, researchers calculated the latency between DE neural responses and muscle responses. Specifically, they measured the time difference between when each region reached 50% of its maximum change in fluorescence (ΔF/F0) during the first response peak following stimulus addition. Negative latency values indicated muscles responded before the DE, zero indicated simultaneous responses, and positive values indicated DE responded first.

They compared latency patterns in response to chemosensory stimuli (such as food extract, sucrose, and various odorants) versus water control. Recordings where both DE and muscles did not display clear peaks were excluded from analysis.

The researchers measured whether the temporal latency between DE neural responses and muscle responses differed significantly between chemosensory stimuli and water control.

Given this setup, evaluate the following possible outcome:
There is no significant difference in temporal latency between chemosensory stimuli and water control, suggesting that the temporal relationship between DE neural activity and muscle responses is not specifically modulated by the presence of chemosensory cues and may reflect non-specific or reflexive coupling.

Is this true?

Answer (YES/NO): NO